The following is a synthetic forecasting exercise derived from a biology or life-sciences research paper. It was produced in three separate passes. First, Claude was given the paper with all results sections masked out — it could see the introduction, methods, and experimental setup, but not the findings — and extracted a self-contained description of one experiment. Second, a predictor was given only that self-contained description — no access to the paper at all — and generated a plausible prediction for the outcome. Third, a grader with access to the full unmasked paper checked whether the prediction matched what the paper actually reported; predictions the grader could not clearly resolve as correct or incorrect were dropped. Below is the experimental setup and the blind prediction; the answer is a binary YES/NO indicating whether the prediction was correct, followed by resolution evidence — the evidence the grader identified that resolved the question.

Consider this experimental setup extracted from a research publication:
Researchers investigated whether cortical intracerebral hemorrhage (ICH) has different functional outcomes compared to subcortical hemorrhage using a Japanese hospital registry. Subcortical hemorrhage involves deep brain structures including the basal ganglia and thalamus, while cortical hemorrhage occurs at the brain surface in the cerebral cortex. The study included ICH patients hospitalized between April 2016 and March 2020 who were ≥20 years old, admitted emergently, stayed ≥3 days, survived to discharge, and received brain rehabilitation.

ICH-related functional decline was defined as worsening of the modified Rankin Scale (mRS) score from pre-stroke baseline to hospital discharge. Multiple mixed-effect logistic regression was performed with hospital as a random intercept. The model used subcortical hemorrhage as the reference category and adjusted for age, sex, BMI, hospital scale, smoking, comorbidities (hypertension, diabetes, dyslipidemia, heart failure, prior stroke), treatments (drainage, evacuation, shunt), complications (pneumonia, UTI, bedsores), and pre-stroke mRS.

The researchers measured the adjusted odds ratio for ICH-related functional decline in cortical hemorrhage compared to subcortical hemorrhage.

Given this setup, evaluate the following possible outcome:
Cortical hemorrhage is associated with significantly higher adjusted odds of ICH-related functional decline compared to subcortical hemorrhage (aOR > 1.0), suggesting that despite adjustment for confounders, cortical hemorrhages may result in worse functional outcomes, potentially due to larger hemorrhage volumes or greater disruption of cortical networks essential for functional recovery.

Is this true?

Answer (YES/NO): NO